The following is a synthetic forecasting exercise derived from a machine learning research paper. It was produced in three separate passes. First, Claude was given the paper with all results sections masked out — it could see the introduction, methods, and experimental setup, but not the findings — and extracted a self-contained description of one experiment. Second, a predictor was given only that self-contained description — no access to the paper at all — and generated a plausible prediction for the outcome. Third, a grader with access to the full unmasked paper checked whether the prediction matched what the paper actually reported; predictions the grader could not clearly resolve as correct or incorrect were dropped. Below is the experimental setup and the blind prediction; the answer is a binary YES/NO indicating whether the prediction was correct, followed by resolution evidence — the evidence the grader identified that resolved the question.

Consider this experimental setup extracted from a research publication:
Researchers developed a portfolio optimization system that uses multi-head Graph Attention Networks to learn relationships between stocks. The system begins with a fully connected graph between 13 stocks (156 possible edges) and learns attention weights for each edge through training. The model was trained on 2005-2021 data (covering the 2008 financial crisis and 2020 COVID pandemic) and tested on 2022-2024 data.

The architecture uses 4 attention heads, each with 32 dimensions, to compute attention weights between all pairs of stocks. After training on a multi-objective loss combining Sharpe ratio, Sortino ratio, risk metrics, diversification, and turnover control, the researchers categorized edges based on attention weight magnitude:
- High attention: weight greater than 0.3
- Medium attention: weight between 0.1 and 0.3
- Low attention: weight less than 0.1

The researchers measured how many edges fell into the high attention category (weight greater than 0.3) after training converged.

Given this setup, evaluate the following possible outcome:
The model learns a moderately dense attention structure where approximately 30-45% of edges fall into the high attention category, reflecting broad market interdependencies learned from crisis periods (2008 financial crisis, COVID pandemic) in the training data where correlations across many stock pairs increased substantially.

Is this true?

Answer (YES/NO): NO